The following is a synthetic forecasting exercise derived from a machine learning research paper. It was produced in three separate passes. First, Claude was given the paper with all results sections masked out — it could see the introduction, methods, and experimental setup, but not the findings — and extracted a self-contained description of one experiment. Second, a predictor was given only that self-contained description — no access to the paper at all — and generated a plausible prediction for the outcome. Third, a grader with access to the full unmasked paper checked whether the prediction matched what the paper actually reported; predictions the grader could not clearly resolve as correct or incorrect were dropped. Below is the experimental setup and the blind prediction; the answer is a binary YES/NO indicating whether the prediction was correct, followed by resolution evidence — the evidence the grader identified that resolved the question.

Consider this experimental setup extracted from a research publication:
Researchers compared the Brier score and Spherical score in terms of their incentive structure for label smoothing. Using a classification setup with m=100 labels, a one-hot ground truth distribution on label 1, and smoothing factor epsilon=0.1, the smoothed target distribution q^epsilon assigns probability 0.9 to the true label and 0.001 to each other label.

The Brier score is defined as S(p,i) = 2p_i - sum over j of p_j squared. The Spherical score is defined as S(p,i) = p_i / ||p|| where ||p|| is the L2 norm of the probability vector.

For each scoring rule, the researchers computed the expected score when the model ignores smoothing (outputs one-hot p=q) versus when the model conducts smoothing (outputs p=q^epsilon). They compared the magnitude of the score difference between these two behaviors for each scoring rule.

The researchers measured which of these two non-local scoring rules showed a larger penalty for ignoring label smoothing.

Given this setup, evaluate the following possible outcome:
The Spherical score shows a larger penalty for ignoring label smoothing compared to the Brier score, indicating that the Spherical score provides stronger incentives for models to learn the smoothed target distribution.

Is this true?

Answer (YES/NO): NO